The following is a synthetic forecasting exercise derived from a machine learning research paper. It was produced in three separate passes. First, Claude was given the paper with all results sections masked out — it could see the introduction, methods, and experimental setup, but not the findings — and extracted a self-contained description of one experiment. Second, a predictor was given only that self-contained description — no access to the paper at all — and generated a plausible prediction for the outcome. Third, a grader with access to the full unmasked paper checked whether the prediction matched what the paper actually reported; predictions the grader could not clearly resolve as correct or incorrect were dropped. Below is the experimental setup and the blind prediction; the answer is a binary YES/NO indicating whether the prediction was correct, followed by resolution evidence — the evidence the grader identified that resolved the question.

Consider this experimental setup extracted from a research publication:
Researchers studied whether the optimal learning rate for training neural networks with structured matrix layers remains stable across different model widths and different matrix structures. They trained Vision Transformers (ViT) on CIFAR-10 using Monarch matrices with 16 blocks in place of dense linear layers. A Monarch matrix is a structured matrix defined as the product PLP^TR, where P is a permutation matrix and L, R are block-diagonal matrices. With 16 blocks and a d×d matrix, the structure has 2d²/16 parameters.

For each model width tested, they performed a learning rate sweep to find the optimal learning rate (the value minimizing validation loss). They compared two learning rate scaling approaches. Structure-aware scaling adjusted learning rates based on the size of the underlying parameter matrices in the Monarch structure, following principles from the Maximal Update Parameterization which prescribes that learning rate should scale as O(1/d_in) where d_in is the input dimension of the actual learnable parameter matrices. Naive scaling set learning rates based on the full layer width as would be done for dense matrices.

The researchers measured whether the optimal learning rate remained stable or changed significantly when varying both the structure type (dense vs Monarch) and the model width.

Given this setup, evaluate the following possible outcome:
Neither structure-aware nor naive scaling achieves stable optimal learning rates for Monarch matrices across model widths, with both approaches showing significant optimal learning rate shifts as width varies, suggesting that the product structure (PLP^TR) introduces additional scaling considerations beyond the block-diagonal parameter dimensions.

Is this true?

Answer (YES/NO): NO